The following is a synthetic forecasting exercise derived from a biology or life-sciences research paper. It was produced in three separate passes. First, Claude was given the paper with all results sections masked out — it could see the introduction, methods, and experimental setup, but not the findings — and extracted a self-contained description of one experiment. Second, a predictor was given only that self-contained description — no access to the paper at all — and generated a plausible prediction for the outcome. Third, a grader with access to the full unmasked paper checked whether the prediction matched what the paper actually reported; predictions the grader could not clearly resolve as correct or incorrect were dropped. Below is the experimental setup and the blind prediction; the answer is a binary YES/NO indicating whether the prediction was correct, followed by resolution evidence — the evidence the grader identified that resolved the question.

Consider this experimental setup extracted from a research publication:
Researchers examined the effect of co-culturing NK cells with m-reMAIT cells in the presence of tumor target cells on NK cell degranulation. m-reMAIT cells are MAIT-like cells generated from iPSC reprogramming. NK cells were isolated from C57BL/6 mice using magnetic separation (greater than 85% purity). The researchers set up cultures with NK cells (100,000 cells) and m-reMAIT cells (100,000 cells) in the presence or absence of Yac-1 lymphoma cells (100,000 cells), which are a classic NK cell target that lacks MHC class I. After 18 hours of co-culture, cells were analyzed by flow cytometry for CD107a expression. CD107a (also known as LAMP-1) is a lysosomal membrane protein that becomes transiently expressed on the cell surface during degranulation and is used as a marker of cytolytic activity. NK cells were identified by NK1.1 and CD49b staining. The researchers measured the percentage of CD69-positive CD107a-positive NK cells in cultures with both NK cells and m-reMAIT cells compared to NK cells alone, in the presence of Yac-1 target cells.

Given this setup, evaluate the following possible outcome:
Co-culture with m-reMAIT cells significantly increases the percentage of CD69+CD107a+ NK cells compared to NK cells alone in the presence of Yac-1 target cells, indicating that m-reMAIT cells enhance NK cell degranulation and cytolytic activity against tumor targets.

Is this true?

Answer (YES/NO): NO